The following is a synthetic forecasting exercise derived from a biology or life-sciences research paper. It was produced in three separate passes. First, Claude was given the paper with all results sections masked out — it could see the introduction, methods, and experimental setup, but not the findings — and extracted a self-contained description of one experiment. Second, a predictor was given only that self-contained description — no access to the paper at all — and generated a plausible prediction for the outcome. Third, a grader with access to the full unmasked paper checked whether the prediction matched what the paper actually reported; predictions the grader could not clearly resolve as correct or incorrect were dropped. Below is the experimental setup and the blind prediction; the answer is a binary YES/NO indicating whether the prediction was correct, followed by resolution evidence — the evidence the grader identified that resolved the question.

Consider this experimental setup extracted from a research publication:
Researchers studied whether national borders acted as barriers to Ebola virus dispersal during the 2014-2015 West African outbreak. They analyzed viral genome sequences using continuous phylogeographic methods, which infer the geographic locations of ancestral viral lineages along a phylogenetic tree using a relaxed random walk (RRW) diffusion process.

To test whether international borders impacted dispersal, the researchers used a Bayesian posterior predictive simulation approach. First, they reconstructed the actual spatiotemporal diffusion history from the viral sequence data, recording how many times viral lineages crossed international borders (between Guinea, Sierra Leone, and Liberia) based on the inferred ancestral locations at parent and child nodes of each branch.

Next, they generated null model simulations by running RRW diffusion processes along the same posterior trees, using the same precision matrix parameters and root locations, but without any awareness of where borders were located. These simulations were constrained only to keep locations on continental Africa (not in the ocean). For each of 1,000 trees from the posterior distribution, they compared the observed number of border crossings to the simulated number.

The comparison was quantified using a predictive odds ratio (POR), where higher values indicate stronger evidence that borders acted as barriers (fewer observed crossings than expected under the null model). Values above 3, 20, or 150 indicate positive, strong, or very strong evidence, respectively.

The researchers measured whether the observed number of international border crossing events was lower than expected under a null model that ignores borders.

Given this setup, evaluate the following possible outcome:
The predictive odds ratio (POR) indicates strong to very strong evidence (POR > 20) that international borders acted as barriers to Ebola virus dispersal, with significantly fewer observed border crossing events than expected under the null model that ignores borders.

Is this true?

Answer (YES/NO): NO